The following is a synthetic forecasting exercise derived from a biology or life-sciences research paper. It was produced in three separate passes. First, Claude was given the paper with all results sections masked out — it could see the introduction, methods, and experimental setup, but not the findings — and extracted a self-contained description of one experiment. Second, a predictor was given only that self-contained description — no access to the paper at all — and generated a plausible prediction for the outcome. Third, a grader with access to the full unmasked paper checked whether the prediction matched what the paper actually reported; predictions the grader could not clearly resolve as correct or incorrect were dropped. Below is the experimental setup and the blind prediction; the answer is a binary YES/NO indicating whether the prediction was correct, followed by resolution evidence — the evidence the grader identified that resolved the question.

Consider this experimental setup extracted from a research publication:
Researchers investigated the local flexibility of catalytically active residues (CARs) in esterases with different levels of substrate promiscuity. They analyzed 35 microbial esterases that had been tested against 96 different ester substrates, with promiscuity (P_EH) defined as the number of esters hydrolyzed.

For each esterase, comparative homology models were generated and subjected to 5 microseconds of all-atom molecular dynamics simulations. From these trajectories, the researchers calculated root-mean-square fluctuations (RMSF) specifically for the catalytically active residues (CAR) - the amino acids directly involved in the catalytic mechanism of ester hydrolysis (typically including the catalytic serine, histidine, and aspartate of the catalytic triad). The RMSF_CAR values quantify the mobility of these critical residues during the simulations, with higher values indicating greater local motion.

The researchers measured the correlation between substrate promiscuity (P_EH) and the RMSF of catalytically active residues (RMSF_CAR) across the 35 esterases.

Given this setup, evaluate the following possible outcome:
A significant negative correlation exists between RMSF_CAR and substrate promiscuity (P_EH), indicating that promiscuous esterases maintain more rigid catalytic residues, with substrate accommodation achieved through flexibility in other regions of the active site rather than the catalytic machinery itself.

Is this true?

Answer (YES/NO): YES